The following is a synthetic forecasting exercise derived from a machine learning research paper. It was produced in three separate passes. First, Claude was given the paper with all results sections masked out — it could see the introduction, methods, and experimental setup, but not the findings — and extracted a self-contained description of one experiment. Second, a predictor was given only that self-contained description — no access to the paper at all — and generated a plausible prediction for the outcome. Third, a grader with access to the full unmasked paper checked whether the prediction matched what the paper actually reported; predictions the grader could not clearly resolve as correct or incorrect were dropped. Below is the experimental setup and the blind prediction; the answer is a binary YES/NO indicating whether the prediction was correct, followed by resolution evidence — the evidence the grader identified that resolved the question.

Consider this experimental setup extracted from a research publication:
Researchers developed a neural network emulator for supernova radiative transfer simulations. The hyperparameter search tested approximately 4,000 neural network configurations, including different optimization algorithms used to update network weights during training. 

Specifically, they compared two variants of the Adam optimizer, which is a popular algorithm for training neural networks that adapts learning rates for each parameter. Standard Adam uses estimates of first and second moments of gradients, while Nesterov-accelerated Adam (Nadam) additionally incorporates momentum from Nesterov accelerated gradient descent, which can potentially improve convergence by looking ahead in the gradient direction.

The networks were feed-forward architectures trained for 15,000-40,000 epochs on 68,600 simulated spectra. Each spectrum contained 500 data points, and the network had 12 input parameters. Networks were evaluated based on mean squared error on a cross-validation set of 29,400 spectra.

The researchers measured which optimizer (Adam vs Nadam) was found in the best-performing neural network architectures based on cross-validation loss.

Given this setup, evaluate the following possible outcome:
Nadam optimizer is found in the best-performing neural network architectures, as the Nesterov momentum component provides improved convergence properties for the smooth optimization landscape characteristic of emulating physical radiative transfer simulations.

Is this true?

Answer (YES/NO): YES